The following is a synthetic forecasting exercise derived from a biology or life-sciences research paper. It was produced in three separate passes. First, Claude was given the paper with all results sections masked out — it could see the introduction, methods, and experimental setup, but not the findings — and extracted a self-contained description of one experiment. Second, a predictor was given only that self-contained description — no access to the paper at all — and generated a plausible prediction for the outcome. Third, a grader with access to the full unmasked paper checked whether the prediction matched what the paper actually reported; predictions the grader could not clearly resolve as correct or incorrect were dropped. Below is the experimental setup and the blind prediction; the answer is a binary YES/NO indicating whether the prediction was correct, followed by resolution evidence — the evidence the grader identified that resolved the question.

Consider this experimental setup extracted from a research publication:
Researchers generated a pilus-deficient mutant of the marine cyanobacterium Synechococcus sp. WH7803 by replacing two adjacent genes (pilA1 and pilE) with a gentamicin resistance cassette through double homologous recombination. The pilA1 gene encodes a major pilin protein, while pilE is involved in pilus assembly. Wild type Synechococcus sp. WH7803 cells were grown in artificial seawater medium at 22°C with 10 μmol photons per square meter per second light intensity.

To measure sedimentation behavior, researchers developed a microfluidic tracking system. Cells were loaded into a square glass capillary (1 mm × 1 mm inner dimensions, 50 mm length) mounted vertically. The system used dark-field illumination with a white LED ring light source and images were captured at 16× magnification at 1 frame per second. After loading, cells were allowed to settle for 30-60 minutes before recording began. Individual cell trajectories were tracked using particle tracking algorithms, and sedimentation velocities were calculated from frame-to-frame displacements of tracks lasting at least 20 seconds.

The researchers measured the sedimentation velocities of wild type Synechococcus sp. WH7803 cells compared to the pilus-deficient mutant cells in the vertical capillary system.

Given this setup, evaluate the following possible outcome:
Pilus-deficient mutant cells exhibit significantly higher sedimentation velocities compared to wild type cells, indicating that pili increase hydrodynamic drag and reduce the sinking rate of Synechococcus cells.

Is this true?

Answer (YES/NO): YES